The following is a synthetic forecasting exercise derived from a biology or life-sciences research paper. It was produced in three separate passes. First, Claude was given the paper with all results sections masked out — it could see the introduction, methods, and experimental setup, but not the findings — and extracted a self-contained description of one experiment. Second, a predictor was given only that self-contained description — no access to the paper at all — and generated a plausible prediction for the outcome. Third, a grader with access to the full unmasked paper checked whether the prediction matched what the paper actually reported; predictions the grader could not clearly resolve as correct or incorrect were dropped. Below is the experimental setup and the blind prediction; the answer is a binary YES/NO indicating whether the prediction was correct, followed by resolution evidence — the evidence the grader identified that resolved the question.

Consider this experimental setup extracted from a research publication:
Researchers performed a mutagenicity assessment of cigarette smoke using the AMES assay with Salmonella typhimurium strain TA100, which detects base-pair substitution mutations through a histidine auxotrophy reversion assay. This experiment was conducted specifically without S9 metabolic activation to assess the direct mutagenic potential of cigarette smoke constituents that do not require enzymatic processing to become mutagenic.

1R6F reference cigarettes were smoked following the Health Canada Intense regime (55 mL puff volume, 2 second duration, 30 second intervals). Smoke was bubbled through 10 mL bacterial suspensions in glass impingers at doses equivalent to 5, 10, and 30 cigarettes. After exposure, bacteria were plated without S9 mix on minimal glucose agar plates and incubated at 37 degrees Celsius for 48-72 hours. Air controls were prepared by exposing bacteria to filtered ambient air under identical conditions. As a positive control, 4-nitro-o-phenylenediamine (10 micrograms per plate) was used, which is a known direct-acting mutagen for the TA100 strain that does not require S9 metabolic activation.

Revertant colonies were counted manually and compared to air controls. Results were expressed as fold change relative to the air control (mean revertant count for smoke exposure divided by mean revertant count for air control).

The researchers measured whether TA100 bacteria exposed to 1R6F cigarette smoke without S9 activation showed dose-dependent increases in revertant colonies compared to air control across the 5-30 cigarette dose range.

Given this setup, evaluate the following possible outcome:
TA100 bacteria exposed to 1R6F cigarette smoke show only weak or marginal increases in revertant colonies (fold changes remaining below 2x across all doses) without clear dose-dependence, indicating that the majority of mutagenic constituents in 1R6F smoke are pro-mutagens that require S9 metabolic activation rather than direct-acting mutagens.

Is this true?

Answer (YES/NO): NO